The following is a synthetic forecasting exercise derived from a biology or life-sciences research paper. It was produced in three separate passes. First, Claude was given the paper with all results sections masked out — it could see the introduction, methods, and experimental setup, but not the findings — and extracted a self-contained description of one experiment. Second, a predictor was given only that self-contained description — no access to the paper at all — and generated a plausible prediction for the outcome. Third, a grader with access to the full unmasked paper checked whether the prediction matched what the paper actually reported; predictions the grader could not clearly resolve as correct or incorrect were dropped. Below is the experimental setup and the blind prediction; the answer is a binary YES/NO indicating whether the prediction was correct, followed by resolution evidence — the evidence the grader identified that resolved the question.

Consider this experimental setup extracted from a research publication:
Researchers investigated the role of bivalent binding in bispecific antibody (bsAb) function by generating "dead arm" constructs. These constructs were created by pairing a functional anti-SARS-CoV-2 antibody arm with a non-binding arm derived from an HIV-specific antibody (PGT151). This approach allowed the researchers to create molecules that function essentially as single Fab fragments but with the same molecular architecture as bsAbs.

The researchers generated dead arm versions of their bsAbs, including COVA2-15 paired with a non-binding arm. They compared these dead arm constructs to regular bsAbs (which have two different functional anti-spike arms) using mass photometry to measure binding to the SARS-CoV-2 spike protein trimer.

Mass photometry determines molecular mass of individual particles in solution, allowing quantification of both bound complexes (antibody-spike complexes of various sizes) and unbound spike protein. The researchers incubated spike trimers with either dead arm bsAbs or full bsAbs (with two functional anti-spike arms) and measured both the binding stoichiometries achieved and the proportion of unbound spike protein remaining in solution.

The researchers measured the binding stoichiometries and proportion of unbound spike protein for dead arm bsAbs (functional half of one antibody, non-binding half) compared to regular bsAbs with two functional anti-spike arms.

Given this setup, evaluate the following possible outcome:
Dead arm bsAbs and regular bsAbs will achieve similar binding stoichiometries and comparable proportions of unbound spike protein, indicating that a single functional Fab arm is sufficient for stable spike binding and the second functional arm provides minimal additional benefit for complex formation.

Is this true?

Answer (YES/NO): NO